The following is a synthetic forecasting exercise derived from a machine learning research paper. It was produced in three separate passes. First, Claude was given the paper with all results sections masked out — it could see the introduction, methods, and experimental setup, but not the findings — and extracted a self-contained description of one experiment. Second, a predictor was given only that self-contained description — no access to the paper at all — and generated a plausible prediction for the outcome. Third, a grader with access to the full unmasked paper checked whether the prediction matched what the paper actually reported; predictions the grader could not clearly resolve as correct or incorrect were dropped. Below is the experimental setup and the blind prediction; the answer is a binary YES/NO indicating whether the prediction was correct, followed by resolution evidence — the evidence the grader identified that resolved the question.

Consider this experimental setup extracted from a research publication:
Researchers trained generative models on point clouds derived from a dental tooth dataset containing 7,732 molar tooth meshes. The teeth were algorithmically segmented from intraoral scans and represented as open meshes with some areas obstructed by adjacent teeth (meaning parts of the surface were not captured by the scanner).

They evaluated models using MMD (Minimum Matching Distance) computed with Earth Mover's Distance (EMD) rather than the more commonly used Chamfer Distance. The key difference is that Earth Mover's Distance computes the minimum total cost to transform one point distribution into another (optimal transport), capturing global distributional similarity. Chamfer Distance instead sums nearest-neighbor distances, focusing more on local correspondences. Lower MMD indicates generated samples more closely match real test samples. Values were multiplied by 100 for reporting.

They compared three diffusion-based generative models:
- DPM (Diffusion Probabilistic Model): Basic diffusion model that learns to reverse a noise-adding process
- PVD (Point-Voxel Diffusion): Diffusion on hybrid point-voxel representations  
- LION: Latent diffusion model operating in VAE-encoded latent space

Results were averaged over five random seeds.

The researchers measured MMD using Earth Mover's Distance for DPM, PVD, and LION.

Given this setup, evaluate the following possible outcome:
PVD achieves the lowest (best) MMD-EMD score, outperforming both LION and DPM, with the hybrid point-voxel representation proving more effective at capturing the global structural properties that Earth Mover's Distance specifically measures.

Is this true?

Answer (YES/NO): YES